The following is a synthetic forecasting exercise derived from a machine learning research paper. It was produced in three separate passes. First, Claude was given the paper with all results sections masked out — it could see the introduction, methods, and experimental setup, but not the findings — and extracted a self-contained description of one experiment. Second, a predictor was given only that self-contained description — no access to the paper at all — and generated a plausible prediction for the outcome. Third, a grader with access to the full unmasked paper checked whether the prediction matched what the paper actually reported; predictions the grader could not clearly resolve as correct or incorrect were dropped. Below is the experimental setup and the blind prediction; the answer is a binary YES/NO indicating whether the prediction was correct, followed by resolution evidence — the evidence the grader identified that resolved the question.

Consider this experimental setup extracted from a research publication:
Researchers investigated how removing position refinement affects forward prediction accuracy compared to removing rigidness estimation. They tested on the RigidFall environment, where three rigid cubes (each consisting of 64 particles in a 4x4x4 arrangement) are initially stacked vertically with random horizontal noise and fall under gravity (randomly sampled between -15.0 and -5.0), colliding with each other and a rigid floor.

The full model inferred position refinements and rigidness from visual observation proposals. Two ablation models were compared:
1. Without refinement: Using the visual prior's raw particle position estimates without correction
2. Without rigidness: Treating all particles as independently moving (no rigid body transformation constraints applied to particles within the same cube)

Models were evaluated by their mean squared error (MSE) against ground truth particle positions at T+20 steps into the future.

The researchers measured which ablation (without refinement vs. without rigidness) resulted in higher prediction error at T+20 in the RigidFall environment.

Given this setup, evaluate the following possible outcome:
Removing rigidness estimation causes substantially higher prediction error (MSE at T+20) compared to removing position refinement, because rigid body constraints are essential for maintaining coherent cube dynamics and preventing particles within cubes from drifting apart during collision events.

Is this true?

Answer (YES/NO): YES